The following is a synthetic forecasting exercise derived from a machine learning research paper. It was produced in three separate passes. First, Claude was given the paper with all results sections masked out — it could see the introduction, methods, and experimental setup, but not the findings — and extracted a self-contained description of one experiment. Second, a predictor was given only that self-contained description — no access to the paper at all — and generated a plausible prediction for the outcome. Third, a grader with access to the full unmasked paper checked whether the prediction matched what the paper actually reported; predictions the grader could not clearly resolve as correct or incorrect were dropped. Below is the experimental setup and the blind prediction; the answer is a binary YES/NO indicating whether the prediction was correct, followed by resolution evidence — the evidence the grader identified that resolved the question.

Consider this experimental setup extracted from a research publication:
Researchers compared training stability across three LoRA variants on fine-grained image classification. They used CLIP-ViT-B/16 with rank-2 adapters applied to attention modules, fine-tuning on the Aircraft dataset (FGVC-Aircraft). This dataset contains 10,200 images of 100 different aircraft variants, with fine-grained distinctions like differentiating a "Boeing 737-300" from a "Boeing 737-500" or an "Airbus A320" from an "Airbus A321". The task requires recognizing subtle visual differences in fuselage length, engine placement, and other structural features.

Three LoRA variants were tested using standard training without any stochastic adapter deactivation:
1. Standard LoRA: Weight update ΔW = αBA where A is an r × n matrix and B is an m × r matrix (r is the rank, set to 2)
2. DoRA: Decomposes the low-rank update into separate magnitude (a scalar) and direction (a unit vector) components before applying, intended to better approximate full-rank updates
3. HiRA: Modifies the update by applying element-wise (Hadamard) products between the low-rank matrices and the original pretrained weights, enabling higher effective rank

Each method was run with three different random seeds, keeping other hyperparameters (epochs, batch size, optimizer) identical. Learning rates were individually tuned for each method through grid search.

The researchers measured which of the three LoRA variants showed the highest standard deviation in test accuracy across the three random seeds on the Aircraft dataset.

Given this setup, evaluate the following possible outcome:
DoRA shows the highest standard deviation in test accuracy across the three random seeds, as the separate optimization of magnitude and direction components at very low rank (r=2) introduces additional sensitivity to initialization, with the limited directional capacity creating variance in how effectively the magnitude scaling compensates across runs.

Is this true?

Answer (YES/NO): YES